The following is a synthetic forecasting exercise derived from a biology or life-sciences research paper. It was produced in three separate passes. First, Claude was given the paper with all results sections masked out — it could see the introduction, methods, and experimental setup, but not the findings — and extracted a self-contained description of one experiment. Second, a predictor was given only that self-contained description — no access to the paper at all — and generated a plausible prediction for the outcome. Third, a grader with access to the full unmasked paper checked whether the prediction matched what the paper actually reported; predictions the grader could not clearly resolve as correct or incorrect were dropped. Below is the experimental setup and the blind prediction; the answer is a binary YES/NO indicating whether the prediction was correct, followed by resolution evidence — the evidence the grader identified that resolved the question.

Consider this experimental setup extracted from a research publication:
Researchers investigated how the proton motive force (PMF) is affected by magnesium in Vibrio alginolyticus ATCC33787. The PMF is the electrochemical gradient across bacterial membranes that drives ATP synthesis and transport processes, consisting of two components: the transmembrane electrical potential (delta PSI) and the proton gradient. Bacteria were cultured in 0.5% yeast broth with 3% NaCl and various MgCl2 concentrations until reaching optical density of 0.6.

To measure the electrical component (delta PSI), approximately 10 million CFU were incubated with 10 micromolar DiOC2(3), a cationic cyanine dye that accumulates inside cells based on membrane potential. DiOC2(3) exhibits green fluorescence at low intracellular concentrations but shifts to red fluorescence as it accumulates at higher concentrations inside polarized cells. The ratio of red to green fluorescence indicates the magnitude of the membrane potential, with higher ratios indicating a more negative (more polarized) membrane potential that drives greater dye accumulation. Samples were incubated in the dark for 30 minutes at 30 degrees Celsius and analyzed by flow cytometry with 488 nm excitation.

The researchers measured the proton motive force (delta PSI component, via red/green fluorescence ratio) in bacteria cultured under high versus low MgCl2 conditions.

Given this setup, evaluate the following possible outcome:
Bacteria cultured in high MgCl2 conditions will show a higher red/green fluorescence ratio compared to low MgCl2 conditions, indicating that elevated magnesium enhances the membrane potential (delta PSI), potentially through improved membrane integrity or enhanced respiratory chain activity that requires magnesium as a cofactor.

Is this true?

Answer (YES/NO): NO